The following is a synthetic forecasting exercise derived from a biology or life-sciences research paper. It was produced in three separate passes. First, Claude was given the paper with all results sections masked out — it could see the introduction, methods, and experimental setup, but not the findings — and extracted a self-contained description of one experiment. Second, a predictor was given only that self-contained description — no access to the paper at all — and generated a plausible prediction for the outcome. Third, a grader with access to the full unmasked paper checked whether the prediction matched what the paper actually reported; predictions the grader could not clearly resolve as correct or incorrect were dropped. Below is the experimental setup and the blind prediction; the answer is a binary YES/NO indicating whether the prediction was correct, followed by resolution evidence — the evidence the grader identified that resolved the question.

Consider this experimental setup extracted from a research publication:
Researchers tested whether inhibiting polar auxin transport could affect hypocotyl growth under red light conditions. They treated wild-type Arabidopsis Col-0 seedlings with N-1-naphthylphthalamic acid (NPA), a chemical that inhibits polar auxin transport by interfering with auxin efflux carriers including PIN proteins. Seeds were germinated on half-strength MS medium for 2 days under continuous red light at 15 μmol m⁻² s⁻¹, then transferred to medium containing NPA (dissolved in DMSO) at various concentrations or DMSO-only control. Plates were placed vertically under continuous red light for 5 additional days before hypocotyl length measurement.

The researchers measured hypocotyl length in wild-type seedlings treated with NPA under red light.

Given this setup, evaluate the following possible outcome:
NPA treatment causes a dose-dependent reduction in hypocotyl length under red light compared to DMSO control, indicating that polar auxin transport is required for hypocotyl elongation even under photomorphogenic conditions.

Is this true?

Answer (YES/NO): YES